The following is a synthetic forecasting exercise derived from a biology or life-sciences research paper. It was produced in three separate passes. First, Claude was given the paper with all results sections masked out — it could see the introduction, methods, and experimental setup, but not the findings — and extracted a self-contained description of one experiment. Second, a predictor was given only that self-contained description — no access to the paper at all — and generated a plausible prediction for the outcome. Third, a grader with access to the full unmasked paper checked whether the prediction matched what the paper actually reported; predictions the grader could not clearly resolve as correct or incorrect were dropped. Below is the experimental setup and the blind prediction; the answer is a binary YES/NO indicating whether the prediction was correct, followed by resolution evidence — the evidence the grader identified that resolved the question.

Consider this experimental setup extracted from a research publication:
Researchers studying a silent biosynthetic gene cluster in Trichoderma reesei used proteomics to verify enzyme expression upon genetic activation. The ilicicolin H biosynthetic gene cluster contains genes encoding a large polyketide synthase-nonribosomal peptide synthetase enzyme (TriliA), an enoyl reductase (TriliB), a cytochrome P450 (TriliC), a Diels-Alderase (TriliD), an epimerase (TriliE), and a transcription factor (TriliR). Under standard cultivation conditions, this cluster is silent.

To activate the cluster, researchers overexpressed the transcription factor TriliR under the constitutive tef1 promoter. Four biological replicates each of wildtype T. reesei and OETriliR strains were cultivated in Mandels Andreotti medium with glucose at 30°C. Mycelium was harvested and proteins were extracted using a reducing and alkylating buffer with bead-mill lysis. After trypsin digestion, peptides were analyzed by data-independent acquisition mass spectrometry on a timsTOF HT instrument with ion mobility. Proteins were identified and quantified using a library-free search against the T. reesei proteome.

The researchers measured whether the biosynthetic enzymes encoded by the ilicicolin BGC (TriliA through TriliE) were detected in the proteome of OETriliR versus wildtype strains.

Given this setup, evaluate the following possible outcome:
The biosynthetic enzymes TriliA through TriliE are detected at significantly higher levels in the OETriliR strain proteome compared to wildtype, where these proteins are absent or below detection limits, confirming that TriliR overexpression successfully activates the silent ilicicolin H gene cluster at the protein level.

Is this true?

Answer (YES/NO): YES